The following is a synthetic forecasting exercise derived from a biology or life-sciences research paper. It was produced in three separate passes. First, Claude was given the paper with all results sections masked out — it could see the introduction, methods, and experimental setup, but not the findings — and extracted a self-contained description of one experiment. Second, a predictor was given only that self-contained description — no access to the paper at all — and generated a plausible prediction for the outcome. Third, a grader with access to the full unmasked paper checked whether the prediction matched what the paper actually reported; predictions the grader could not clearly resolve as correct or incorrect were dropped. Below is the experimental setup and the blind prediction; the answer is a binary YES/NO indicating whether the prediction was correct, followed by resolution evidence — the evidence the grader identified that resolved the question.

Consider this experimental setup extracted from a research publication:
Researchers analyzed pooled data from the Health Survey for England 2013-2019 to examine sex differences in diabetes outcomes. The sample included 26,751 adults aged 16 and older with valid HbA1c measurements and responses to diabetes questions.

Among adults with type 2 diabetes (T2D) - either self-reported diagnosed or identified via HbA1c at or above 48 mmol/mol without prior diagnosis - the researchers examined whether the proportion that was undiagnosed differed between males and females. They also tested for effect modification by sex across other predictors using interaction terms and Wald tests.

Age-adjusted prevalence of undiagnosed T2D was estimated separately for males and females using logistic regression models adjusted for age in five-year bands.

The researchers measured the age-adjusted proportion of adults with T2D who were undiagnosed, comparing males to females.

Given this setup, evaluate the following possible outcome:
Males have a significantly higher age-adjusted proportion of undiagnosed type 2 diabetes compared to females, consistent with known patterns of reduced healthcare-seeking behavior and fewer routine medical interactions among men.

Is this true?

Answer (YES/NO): NO